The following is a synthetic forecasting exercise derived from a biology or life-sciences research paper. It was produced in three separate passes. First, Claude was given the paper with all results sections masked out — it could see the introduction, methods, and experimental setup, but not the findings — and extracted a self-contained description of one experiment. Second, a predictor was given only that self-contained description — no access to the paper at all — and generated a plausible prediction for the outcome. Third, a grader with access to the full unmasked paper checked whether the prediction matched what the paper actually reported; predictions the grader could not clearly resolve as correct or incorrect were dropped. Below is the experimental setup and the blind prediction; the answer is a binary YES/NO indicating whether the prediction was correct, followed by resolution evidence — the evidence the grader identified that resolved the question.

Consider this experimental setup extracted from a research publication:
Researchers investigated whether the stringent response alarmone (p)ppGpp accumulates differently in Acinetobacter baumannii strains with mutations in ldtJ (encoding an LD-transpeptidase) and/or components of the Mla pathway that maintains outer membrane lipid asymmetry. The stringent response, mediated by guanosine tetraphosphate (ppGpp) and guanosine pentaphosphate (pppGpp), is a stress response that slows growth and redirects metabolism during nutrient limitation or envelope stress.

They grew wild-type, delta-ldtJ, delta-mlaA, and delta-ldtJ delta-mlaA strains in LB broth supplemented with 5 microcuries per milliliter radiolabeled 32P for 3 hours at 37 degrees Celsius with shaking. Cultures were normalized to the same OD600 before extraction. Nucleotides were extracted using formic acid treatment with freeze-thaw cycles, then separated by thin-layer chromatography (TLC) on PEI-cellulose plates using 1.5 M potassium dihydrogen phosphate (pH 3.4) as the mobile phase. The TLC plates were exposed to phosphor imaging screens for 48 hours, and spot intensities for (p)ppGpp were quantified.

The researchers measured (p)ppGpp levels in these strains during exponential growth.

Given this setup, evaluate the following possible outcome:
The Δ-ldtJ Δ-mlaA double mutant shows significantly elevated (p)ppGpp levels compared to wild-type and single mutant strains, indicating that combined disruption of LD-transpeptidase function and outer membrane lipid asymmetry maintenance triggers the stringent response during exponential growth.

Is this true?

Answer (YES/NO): NO